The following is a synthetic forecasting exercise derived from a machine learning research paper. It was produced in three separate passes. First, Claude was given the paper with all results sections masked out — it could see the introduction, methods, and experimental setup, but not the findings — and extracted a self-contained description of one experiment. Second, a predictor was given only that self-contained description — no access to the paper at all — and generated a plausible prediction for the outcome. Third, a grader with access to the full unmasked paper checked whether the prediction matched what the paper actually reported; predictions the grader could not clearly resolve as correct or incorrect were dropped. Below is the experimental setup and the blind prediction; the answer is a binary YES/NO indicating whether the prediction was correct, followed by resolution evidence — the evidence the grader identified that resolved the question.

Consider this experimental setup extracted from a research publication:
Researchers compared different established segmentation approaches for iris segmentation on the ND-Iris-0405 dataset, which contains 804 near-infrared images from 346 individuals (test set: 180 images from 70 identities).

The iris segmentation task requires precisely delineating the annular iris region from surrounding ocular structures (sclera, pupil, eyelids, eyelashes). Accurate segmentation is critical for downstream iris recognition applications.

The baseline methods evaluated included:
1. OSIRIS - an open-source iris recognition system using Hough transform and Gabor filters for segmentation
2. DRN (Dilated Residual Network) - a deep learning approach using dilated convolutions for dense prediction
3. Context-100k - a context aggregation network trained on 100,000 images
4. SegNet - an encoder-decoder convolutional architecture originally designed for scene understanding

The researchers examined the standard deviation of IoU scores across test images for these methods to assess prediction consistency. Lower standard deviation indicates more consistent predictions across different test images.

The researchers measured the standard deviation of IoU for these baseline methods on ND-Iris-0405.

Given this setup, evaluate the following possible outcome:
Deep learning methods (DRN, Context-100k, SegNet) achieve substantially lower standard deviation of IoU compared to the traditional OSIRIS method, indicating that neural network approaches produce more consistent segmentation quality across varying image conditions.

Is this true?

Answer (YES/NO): NO